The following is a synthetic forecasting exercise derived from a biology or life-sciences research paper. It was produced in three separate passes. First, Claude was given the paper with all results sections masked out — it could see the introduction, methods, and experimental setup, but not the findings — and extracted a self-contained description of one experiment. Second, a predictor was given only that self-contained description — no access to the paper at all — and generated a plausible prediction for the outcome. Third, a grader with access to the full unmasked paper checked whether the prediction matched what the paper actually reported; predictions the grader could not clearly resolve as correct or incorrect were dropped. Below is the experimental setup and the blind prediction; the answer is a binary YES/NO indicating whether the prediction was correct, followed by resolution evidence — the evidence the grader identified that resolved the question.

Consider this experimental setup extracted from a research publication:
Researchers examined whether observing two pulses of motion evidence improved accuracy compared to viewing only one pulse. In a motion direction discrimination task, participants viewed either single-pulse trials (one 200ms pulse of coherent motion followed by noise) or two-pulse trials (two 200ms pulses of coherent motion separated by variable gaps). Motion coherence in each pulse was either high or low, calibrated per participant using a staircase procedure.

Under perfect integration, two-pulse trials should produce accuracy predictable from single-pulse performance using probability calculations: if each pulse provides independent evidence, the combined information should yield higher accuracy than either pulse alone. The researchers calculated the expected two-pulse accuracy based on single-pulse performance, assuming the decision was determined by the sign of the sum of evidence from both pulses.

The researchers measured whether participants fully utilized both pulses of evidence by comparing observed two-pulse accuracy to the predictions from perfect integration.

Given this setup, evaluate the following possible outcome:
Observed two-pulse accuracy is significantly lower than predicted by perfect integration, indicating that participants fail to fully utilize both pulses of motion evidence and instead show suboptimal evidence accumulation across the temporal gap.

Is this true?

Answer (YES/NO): YES